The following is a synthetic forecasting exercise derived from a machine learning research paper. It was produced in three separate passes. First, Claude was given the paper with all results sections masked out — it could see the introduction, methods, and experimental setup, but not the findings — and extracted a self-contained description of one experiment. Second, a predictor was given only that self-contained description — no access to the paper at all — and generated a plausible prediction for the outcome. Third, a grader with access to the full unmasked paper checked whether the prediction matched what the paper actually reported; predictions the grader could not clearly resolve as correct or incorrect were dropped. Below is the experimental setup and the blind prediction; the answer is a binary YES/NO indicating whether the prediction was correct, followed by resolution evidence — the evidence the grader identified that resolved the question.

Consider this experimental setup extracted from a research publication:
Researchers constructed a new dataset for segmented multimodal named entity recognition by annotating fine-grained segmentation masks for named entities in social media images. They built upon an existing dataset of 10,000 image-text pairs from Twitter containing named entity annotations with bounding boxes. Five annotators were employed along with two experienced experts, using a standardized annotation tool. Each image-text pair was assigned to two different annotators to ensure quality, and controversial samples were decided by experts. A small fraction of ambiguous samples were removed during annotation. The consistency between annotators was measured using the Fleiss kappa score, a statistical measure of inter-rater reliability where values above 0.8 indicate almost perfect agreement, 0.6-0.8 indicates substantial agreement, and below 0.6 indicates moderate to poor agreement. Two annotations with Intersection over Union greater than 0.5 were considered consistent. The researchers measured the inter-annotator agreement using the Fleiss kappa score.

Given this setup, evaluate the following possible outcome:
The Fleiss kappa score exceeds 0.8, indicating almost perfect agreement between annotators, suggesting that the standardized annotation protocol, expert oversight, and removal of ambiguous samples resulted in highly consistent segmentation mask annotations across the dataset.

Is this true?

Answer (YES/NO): YES